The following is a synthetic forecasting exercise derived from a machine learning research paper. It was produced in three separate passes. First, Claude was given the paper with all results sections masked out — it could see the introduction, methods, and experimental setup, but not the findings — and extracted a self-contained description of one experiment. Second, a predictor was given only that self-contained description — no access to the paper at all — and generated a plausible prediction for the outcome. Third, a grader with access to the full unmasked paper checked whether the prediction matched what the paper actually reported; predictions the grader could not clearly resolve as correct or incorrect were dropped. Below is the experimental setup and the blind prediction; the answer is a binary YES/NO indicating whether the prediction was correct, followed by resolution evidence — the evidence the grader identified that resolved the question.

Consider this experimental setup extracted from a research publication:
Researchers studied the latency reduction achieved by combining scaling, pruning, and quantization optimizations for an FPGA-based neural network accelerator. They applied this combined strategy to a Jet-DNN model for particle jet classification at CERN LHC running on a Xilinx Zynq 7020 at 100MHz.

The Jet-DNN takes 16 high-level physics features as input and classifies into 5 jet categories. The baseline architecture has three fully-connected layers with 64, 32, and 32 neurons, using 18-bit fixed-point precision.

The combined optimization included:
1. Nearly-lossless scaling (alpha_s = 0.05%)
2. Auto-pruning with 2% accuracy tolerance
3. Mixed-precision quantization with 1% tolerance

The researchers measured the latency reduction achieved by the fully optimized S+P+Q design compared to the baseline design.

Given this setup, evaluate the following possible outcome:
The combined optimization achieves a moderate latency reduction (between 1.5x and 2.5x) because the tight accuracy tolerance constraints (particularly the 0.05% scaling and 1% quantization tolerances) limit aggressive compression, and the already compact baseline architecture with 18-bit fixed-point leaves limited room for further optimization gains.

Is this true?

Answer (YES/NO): YES